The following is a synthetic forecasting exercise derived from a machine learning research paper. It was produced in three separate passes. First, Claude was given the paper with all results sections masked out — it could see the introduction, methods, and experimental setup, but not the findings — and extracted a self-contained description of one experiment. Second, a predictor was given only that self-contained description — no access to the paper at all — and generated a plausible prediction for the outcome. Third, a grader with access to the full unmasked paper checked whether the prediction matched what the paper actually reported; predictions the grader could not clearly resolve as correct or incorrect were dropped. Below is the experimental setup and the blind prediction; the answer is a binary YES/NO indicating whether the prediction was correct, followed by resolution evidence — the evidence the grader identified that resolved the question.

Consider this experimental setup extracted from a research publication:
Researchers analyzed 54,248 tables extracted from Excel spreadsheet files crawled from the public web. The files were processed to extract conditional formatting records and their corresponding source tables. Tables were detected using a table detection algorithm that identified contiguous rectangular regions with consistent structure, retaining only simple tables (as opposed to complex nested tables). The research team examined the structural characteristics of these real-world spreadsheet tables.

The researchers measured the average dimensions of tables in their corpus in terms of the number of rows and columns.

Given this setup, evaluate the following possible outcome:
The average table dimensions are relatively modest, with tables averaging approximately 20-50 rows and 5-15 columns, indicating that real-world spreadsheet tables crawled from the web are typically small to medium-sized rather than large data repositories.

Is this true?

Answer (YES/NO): NO